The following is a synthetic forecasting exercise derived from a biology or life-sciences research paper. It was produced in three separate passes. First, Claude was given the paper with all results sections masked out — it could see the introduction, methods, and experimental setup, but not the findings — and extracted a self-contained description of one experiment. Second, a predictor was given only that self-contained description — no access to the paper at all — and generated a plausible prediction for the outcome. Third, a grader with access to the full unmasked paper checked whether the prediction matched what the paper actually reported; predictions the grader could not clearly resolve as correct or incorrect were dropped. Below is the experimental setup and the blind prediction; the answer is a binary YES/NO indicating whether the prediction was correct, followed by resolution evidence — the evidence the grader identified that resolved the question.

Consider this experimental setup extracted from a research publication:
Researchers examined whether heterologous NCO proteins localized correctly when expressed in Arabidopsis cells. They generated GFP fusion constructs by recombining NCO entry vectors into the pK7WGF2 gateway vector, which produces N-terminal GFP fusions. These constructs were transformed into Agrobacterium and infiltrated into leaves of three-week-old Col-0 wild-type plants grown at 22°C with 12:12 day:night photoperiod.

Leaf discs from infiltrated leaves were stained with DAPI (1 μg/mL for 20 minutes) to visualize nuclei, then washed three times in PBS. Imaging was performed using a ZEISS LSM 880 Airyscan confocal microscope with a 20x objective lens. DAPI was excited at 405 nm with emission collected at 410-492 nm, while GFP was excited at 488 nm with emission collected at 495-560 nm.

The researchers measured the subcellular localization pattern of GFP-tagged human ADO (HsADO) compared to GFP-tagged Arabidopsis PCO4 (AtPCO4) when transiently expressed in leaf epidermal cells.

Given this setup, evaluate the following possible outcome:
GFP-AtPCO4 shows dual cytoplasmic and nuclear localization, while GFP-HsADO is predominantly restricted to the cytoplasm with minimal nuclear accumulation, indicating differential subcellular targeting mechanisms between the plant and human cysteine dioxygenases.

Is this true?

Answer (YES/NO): NO